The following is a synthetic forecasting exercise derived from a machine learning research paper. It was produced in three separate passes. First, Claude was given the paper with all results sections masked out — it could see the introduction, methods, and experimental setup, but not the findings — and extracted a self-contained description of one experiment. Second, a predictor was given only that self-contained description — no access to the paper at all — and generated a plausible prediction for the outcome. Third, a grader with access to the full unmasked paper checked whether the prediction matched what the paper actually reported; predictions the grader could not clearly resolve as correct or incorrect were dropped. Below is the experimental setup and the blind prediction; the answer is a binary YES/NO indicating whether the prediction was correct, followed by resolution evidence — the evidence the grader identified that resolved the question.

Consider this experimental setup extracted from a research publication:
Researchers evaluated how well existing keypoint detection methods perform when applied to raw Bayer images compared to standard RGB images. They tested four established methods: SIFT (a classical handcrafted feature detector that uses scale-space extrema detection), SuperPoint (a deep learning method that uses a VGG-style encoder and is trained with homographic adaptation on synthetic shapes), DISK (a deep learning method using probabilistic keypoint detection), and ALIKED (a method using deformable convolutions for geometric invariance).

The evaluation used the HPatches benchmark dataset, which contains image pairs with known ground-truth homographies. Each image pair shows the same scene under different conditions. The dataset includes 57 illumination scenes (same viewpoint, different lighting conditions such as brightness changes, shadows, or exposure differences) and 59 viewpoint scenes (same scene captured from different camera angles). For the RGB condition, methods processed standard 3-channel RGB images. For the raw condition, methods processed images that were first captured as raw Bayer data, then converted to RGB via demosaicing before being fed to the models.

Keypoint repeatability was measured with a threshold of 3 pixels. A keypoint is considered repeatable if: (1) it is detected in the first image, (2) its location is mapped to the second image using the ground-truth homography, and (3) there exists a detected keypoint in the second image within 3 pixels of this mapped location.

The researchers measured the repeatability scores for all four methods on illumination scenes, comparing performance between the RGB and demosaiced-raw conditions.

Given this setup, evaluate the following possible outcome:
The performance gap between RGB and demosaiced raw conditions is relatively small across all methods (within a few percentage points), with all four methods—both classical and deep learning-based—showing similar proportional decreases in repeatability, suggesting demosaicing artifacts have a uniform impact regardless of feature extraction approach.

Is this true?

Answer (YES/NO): NO